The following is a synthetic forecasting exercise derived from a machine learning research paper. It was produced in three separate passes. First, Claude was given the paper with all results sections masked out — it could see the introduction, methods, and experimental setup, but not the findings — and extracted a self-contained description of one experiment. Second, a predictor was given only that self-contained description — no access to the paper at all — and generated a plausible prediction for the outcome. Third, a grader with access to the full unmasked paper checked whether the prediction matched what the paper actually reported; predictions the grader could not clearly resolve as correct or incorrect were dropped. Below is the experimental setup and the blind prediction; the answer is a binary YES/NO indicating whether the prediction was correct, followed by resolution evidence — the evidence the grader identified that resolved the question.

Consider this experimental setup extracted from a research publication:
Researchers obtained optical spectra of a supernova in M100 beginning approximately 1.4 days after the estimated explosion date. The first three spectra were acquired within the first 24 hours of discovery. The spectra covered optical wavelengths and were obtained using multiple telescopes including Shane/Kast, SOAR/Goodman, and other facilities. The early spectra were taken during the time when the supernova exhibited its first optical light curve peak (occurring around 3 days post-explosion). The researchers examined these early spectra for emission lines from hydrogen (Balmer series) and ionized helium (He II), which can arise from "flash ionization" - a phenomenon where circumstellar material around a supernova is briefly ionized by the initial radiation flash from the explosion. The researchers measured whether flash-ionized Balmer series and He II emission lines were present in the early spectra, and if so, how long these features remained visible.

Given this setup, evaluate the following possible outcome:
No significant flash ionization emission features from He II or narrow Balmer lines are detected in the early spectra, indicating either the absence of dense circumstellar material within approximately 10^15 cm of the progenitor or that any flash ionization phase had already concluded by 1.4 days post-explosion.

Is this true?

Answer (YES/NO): NO